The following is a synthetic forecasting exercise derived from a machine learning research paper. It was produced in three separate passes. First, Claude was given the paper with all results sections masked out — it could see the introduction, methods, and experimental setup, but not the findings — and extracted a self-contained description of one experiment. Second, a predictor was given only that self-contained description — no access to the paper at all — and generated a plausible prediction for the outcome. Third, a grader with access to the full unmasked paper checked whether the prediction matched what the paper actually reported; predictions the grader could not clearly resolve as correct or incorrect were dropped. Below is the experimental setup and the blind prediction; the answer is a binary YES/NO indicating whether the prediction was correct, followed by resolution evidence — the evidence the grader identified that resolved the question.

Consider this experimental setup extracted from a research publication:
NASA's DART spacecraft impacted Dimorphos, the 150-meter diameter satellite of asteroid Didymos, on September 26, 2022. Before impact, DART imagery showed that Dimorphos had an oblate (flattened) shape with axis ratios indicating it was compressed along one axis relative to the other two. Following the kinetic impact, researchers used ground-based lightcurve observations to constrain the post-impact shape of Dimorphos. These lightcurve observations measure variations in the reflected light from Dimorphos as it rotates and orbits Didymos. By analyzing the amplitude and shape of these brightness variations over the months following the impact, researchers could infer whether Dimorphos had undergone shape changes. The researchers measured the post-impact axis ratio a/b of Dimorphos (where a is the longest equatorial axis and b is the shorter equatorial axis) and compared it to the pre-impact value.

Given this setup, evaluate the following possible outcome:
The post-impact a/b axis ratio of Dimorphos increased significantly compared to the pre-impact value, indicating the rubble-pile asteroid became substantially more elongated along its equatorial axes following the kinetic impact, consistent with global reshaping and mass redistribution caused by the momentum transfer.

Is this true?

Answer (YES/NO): YES